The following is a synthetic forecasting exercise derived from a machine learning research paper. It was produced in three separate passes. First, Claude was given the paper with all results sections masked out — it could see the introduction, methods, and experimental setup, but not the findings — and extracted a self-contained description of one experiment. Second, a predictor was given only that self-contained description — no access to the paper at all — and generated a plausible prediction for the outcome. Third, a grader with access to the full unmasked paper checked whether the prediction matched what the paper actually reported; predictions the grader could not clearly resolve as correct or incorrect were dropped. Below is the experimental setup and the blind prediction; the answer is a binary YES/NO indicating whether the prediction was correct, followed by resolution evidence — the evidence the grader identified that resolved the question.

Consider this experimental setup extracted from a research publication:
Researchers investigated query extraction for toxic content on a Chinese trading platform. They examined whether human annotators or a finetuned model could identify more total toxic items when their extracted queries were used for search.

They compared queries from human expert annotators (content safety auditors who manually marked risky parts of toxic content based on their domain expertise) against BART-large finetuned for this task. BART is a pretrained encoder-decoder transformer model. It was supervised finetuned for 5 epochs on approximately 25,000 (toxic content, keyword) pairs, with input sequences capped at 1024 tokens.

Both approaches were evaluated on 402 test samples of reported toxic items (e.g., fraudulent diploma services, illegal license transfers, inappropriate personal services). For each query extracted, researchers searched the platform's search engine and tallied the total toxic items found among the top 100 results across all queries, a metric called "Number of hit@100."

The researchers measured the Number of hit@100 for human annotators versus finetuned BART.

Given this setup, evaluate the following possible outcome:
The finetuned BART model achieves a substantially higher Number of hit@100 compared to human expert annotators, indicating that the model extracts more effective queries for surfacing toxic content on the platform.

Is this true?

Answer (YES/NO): NO